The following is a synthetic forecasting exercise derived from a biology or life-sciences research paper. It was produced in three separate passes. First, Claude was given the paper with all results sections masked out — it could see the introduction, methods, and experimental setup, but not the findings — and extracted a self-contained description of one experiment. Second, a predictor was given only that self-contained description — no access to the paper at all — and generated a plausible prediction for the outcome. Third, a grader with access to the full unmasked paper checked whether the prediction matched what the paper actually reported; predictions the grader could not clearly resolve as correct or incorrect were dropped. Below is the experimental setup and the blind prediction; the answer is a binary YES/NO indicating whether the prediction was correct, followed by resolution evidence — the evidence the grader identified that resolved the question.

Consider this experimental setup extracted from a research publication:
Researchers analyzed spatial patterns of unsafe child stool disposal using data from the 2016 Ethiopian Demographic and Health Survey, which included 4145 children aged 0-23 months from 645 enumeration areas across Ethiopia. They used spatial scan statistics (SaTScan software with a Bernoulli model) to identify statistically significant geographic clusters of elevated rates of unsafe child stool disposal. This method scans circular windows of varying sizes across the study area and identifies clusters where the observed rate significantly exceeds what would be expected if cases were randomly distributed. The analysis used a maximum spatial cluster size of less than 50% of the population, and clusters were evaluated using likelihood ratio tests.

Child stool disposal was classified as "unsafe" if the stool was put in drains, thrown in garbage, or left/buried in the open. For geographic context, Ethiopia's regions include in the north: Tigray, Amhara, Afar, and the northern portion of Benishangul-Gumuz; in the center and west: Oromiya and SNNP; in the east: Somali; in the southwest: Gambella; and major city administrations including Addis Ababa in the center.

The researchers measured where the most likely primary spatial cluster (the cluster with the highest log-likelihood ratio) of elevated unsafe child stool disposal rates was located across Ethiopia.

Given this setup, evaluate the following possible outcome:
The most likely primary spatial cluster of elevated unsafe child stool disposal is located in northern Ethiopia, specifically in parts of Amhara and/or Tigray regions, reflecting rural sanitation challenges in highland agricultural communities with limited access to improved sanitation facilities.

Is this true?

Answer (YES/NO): YES